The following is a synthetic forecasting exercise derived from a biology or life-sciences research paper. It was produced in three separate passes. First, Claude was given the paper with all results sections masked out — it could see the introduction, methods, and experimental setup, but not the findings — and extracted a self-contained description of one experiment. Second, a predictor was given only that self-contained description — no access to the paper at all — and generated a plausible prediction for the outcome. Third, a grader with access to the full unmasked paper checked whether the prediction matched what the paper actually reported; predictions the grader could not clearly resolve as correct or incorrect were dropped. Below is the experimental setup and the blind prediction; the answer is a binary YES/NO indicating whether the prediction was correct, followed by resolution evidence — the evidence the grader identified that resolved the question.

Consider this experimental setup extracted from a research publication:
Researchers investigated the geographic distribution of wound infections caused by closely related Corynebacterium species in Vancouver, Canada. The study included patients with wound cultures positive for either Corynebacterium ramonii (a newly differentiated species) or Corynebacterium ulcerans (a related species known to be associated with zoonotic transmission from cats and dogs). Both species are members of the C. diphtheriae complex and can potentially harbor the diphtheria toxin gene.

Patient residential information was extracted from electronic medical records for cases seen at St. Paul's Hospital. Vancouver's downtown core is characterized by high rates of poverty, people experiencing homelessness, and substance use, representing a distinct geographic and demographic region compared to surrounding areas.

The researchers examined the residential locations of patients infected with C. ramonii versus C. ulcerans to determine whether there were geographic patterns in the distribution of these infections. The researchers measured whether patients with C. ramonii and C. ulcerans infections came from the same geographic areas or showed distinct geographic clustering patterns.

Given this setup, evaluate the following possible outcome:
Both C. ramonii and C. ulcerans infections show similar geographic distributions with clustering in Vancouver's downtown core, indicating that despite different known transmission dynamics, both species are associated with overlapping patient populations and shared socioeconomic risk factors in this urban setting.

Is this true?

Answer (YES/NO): NO